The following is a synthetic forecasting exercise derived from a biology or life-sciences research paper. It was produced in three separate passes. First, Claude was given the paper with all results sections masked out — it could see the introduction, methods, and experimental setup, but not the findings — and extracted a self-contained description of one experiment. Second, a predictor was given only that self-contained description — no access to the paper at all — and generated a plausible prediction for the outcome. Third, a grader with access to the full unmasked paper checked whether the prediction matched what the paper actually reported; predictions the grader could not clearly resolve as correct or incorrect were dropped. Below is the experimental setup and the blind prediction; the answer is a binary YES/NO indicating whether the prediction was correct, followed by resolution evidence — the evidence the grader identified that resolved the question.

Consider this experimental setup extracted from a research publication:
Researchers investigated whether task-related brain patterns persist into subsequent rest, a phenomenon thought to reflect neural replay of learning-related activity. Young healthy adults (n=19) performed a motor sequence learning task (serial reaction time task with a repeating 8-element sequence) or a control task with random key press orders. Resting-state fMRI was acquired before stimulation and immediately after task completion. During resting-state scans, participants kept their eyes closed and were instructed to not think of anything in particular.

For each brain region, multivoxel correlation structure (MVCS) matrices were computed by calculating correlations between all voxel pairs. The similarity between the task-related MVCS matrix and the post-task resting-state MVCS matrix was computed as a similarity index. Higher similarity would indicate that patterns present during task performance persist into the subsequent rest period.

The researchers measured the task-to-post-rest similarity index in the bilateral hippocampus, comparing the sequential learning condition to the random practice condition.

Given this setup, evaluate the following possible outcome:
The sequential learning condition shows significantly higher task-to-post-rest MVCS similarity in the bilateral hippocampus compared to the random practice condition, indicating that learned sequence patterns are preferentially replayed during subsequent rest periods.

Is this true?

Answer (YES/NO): NO